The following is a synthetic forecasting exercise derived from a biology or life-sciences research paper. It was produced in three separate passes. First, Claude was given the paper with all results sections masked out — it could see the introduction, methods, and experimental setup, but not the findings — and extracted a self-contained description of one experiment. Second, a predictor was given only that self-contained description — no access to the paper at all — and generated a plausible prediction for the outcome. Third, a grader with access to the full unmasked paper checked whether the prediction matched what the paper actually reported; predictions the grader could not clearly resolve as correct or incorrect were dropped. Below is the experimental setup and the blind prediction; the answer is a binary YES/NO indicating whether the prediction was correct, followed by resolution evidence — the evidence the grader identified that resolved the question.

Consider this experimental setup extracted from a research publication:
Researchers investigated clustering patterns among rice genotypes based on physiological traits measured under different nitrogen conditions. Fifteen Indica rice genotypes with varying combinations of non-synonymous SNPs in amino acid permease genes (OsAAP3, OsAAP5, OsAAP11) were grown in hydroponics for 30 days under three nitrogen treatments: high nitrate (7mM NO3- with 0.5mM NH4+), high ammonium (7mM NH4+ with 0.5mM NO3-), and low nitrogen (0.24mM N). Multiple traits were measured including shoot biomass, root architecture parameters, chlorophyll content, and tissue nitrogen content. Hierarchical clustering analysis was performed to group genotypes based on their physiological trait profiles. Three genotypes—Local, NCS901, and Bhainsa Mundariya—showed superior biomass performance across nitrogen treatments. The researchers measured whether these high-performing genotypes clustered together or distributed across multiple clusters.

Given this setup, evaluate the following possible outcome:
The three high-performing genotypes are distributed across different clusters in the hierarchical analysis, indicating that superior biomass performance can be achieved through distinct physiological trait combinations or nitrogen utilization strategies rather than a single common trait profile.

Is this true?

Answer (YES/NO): NO